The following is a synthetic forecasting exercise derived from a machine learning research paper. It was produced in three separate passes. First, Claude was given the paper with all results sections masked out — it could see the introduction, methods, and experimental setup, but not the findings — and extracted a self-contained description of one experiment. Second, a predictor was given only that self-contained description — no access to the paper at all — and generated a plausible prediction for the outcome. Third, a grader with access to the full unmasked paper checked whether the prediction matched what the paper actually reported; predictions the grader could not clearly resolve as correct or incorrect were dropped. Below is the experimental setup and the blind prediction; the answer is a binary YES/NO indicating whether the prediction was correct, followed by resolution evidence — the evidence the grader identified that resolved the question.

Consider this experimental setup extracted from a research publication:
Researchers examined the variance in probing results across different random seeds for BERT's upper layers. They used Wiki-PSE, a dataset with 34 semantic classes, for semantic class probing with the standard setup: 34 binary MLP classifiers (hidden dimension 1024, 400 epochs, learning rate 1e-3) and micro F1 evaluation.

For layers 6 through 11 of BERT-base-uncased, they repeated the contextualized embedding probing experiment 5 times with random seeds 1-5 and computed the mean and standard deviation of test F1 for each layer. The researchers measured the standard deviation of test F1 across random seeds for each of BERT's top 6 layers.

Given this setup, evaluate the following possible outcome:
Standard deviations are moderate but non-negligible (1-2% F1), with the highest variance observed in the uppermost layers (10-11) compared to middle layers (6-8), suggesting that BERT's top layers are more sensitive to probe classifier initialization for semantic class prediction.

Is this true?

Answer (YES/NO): NO